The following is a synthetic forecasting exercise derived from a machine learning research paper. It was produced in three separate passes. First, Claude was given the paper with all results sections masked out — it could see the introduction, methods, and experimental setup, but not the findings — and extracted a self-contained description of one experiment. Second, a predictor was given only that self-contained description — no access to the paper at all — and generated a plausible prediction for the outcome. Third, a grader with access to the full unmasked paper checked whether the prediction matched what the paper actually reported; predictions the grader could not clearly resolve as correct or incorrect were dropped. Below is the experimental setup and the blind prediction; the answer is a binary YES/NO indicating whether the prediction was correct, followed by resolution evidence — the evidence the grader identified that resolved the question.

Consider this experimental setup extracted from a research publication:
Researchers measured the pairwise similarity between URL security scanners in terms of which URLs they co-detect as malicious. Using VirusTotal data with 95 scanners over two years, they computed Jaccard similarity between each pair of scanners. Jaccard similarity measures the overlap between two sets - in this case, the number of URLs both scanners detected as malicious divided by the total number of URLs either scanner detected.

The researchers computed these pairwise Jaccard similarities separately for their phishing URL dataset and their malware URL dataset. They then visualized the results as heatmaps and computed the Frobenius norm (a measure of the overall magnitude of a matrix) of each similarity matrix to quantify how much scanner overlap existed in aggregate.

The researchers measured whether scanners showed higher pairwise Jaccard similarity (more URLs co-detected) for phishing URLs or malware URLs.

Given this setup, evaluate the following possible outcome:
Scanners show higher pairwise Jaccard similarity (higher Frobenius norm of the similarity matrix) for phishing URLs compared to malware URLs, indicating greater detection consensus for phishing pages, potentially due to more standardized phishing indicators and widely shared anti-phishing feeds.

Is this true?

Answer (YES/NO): YES